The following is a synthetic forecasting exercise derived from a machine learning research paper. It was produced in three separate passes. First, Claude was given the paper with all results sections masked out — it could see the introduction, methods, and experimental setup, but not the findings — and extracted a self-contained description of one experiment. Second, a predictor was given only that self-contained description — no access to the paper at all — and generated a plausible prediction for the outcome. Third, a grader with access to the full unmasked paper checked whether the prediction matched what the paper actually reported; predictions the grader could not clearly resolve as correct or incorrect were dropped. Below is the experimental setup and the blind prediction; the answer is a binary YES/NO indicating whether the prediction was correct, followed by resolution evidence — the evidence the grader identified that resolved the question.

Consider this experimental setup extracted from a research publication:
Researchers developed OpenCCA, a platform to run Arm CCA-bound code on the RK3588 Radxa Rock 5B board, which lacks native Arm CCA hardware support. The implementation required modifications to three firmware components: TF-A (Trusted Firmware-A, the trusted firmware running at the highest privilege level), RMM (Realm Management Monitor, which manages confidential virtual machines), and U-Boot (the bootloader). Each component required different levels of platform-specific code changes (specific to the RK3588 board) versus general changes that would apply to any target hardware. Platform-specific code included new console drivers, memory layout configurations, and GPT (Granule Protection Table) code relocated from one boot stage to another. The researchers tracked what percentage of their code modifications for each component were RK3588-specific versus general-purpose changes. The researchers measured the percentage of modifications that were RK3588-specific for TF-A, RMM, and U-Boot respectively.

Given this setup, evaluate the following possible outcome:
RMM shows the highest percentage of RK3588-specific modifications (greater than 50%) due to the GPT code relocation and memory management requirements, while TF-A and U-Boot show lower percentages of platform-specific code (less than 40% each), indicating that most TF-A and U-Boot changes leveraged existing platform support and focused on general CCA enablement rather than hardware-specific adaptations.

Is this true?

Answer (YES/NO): NO